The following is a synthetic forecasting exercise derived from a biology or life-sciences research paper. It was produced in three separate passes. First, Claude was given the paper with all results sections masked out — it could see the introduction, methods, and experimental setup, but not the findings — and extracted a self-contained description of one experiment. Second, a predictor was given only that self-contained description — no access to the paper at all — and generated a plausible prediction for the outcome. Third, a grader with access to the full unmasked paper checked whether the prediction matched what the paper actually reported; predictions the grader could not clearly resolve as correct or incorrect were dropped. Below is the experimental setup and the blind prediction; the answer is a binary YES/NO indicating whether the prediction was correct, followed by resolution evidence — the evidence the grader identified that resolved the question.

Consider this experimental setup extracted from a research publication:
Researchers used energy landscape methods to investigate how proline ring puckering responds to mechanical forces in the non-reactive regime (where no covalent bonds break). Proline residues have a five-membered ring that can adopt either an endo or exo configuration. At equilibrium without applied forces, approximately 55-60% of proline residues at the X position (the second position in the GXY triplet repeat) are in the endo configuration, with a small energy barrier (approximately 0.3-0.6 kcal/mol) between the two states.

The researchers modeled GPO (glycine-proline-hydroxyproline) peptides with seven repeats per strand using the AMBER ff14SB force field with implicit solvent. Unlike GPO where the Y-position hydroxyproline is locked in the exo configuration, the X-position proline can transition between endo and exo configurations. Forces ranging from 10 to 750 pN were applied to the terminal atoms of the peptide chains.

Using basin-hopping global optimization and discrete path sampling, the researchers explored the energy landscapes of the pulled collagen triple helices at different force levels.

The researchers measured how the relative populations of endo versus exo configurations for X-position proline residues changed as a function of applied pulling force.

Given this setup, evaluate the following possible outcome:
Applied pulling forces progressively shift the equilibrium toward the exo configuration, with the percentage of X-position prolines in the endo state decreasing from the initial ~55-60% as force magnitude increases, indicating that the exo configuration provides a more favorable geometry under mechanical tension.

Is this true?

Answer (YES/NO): NO